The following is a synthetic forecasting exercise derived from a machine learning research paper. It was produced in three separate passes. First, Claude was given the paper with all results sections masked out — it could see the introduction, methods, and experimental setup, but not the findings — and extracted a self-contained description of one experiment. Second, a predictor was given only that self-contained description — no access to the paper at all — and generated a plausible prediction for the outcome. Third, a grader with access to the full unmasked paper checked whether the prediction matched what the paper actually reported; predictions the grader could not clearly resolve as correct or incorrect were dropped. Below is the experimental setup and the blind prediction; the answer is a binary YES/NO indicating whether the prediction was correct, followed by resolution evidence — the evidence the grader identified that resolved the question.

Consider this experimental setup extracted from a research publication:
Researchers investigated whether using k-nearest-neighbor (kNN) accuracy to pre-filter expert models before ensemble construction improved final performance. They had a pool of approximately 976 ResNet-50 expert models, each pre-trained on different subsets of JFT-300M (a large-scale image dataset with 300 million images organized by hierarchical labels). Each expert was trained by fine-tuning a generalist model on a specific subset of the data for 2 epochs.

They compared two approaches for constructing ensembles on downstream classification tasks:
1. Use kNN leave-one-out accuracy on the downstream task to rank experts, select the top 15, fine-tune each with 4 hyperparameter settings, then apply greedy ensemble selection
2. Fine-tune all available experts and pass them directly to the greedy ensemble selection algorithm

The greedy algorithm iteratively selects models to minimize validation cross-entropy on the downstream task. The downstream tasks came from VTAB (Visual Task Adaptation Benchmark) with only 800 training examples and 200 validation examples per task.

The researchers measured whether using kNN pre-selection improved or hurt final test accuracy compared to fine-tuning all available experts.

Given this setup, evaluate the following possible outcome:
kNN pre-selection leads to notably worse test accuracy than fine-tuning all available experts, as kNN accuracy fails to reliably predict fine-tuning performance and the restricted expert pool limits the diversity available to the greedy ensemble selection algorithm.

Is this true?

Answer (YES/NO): NO